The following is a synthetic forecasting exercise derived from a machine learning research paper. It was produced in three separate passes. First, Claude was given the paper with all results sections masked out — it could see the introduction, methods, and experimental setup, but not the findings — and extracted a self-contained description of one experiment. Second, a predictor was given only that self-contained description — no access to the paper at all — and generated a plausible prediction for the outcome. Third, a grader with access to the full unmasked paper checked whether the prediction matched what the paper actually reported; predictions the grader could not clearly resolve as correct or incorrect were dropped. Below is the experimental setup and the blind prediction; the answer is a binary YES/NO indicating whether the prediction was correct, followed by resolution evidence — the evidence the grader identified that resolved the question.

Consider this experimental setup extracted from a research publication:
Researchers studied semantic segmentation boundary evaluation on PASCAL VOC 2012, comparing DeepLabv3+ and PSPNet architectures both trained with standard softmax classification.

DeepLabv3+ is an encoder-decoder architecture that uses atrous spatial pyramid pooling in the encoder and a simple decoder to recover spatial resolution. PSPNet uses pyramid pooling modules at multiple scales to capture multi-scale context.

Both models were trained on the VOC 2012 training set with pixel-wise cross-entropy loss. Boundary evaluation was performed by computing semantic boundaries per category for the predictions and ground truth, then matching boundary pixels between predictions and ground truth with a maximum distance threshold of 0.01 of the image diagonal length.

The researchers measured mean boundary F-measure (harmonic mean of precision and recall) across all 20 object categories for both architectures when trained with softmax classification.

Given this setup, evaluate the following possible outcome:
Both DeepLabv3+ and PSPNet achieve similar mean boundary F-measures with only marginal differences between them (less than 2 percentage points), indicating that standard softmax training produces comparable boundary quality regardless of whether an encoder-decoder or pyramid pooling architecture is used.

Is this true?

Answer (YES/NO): NO